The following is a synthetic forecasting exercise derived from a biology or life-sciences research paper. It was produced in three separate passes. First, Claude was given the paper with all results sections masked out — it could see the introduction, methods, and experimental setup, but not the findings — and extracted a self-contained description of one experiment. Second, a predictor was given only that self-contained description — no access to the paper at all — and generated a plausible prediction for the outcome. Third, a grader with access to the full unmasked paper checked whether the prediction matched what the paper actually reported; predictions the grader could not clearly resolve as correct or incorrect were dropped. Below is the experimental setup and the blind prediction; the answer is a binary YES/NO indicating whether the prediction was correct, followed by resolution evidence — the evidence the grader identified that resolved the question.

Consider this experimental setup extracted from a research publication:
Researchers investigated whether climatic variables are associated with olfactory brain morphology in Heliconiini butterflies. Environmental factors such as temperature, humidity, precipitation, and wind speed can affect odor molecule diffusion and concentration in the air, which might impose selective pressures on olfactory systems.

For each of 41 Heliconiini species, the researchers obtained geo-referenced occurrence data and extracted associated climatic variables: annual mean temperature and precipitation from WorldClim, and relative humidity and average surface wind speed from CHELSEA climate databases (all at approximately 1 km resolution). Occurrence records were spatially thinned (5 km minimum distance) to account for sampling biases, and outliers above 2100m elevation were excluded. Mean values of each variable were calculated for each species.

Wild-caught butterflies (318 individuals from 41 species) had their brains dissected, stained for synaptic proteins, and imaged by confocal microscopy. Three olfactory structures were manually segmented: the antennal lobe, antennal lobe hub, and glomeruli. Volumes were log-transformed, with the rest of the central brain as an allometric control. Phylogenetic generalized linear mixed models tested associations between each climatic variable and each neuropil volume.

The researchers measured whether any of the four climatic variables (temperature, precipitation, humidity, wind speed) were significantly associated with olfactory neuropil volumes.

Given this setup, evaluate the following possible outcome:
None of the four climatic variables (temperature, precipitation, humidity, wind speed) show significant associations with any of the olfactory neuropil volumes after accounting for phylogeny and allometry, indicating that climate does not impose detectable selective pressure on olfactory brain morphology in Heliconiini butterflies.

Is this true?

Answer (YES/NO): YES